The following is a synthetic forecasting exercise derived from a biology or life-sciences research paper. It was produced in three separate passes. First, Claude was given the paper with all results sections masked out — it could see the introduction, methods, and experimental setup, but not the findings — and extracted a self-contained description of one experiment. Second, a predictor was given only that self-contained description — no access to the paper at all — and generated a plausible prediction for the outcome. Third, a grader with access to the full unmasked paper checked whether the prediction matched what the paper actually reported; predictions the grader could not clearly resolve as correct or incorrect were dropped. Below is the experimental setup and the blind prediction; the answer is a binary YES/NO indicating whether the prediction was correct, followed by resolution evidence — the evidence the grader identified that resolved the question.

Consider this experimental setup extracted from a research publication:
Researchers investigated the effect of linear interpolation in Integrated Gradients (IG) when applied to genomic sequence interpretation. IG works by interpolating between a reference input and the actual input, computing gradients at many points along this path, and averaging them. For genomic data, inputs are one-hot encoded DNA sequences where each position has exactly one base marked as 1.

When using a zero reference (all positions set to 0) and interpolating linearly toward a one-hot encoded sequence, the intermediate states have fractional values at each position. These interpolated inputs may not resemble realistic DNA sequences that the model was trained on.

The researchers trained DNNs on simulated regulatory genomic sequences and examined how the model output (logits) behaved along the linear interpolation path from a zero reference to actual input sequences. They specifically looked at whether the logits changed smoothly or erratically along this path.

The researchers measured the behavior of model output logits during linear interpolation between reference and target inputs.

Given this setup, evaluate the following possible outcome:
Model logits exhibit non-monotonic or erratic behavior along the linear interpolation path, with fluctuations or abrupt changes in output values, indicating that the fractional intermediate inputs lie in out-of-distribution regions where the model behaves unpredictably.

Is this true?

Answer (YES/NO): YES